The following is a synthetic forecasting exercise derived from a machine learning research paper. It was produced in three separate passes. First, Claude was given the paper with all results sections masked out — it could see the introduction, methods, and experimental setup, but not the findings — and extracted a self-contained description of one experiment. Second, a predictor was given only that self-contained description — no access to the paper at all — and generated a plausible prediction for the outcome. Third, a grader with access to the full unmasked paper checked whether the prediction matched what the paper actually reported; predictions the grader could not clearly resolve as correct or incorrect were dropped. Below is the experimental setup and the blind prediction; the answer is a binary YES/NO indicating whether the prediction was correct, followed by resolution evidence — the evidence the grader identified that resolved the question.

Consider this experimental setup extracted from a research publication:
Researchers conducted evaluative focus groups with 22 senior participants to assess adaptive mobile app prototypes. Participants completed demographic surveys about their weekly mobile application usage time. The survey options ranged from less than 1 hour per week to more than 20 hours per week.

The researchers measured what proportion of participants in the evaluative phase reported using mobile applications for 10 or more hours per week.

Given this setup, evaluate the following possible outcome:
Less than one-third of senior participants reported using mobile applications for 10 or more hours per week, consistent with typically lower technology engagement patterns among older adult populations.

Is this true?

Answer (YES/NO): NO